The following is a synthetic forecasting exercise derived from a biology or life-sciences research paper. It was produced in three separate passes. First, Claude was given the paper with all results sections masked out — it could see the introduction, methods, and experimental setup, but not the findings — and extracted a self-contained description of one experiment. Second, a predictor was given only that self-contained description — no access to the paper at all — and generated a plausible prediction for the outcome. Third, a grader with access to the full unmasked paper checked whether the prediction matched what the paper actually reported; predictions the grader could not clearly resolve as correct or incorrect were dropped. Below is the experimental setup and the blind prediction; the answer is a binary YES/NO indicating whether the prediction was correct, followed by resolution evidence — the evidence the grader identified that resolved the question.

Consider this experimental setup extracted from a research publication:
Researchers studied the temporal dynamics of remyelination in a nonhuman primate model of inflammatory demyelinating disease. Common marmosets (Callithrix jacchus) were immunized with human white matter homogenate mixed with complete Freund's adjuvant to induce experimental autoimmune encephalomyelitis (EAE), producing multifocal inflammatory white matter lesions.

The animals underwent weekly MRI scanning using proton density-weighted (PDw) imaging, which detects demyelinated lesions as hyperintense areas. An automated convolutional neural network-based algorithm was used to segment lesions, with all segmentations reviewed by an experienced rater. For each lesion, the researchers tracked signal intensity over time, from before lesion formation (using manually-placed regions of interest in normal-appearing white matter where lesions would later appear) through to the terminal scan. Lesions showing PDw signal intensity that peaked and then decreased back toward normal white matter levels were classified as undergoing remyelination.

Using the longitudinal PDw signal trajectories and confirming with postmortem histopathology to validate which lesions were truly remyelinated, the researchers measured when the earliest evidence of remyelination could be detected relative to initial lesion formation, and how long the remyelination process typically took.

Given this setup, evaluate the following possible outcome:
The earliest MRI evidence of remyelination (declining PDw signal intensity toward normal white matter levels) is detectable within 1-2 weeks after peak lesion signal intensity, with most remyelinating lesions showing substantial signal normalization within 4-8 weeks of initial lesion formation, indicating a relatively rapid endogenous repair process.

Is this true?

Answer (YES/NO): NO